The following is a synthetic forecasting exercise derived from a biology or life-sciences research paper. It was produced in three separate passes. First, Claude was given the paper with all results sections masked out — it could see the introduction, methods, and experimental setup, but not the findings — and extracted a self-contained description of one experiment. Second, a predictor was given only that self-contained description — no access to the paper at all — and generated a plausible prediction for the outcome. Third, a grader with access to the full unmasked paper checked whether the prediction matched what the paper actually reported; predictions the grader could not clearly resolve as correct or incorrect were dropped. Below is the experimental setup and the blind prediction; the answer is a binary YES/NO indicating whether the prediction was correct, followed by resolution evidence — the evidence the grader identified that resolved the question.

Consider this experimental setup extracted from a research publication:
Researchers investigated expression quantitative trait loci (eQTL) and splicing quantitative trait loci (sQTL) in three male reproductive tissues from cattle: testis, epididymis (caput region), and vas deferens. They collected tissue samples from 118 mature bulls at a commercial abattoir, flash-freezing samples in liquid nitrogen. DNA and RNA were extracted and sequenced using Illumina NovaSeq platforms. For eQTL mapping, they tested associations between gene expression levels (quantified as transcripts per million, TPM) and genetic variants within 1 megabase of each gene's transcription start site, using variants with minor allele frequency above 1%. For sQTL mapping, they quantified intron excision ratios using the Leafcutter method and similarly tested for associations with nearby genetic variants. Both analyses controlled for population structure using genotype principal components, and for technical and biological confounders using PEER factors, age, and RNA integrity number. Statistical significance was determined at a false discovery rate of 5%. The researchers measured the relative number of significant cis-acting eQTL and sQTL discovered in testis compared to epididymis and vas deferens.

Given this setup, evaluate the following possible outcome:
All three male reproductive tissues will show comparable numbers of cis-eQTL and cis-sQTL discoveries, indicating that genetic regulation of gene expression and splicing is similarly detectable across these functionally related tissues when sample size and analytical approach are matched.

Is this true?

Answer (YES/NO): NO